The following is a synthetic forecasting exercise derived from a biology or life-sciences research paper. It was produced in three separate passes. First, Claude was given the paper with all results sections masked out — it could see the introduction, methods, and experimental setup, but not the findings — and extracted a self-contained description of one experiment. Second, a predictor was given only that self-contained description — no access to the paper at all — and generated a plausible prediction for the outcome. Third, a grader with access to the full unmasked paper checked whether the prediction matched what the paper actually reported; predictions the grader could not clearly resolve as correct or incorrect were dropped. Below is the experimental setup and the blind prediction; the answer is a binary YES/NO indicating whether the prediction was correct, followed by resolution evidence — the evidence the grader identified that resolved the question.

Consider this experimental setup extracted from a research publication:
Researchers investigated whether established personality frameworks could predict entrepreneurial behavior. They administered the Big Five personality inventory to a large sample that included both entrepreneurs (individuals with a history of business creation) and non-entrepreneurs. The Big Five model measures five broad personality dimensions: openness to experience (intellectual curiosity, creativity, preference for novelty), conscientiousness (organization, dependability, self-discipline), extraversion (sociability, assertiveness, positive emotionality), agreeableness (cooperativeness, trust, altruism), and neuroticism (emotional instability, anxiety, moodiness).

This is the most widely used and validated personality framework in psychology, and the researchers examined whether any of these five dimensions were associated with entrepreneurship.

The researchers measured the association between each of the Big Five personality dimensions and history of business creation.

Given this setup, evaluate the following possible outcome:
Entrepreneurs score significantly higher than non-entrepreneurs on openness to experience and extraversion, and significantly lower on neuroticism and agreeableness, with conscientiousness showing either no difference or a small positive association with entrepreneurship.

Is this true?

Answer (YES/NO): NO